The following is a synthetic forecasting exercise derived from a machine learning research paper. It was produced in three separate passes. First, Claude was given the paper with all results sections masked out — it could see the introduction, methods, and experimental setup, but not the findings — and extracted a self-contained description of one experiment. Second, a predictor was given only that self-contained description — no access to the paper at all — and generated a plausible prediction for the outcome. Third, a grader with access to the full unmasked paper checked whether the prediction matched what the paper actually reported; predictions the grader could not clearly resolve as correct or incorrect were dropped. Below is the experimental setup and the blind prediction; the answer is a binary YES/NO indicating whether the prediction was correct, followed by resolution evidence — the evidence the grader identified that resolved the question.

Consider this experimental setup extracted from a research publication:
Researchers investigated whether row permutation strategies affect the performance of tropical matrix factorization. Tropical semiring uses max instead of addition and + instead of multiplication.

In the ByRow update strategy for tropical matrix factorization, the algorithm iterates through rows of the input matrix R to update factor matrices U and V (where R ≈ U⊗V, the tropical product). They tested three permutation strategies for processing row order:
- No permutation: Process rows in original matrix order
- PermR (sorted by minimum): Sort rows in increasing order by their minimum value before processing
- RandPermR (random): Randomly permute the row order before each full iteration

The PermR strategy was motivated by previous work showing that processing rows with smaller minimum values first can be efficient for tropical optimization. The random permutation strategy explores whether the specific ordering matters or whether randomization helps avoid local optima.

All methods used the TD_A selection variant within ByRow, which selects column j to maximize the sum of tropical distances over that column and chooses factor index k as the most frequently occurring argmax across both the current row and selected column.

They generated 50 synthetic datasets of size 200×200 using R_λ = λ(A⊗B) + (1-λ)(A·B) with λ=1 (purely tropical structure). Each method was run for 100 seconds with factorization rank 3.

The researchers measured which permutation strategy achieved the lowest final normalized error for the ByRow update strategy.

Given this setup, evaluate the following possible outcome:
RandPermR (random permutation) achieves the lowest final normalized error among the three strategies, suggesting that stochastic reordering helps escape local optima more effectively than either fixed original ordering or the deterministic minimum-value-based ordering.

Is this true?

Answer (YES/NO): NO